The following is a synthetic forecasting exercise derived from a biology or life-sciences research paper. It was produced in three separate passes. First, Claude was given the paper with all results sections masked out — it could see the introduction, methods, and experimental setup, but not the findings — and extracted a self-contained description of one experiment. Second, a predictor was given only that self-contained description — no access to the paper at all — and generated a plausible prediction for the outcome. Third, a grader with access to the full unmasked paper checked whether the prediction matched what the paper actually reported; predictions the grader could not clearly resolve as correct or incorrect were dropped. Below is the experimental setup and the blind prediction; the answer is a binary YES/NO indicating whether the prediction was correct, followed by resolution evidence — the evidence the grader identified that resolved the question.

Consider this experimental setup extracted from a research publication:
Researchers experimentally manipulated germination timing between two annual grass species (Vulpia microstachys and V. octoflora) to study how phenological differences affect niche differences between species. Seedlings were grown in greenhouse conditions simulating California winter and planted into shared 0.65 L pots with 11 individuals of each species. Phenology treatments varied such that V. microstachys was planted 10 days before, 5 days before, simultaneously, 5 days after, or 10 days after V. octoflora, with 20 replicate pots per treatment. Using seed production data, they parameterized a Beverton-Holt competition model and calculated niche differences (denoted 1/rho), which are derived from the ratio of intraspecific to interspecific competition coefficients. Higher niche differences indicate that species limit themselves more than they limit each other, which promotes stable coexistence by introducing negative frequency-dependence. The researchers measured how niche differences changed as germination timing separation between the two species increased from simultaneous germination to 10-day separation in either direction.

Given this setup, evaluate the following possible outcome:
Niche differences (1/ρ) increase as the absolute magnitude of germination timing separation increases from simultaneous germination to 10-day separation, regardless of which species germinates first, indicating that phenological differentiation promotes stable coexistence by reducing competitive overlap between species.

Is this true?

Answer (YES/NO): NO